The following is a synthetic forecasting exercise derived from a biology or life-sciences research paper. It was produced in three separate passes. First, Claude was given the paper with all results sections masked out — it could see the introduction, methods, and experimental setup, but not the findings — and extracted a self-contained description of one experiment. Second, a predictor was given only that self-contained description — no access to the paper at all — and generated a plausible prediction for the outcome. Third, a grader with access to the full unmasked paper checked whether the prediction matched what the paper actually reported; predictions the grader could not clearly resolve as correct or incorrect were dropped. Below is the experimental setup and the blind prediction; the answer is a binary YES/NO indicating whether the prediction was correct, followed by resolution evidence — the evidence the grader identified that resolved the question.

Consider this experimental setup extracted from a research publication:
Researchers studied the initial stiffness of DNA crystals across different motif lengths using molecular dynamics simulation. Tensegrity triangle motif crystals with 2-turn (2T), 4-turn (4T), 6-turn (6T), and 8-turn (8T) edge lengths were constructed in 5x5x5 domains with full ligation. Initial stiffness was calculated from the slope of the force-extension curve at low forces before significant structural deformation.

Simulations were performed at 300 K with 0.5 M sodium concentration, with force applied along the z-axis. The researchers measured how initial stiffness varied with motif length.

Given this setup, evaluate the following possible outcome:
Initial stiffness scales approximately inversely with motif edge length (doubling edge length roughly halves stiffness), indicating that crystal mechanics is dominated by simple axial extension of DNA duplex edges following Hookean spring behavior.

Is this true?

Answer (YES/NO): NO